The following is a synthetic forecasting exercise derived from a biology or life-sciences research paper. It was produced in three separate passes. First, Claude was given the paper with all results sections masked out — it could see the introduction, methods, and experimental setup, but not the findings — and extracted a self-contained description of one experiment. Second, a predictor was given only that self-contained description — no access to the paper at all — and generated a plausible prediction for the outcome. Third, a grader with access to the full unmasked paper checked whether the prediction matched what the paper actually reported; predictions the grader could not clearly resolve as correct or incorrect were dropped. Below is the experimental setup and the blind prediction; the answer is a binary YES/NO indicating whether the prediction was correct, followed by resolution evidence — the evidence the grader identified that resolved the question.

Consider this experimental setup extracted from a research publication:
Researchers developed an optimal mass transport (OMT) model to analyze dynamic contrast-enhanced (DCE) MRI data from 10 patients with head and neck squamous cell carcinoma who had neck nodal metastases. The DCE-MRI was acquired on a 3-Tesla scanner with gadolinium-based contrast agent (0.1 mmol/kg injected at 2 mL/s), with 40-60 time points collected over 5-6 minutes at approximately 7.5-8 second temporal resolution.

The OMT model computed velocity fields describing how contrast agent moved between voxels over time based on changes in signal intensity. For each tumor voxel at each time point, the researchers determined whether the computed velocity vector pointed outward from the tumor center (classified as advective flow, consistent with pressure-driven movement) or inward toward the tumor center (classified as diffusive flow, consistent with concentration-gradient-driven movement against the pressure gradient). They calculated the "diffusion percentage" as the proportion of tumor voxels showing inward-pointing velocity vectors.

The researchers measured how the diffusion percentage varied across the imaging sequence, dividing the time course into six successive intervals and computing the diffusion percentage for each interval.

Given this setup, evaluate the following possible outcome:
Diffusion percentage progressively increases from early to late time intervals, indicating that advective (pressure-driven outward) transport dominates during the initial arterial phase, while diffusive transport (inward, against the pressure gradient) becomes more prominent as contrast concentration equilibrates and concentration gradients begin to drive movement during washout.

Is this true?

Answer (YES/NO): NO